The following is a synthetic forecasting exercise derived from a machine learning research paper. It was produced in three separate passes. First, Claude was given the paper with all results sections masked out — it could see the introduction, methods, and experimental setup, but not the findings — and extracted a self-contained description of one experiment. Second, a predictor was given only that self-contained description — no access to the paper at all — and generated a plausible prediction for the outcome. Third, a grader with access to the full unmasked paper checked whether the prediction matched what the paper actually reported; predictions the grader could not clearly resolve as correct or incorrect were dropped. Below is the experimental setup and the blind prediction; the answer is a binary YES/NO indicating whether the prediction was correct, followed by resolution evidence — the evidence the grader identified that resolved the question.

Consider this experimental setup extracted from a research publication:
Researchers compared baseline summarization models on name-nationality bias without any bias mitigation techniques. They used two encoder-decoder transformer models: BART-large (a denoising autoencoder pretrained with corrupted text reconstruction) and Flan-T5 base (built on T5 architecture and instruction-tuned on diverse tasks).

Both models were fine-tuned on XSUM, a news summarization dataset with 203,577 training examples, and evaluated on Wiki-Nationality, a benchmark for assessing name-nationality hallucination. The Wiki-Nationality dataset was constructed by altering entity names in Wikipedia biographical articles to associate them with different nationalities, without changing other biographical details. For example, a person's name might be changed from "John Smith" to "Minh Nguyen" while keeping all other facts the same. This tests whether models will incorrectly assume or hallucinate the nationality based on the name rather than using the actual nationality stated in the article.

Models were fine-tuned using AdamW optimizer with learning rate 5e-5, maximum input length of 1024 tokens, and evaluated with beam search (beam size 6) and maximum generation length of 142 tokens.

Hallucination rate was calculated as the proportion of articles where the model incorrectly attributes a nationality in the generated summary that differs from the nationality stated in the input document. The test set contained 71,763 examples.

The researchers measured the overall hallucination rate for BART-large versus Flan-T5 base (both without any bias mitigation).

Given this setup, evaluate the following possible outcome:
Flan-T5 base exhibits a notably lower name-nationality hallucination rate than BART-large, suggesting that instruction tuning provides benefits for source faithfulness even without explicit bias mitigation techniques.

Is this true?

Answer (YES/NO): YES